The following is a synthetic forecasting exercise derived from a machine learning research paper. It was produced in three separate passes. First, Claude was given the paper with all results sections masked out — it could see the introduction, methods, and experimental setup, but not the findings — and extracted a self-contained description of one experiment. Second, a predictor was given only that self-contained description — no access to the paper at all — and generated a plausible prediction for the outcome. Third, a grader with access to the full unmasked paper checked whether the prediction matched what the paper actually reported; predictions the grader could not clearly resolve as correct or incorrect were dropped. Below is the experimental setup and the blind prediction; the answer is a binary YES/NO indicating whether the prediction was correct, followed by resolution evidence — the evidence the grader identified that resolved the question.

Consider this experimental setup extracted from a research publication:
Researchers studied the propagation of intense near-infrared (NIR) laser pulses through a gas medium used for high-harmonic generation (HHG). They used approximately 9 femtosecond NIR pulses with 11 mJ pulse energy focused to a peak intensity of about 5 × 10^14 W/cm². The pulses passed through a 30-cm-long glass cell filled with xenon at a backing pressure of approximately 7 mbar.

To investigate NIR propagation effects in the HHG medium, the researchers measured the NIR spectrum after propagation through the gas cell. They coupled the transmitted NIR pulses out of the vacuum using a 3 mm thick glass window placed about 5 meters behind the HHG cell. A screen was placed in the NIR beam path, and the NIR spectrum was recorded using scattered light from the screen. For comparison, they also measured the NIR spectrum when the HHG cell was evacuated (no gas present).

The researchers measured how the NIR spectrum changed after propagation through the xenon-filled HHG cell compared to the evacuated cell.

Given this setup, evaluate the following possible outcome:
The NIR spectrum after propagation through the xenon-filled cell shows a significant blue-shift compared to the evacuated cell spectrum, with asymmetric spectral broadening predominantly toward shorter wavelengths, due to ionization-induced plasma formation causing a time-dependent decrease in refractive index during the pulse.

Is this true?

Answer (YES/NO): YES